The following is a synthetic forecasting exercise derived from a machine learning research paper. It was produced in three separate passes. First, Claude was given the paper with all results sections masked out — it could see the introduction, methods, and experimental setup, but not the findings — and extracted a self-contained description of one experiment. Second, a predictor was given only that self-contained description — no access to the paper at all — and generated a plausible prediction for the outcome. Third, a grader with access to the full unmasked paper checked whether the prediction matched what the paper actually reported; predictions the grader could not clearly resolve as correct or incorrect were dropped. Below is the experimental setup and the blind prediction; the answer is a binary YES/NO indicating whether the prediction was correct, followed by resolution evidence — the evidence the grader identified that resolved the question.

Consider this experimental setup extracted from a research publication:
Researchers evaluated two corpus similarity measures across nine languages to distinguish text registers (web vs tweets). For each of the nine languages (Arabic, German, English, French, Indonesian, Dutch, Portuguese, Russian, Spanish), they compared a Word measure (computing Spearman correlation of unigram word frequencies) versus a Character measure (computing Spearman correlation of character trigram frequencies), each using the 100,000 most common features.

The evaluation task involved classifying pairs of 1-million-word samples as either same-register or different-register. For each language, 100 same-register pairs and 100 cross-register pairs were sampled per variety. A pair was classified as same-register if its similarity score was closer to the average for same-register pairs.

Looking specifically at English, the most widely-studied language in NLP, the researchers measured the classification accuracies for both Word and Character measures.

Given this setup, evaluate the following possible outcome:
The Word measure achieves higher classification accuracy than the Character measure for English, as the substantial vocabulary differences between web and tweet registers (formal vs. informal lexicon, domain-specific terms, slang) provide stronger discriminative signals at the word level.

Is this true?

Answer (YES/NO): NO